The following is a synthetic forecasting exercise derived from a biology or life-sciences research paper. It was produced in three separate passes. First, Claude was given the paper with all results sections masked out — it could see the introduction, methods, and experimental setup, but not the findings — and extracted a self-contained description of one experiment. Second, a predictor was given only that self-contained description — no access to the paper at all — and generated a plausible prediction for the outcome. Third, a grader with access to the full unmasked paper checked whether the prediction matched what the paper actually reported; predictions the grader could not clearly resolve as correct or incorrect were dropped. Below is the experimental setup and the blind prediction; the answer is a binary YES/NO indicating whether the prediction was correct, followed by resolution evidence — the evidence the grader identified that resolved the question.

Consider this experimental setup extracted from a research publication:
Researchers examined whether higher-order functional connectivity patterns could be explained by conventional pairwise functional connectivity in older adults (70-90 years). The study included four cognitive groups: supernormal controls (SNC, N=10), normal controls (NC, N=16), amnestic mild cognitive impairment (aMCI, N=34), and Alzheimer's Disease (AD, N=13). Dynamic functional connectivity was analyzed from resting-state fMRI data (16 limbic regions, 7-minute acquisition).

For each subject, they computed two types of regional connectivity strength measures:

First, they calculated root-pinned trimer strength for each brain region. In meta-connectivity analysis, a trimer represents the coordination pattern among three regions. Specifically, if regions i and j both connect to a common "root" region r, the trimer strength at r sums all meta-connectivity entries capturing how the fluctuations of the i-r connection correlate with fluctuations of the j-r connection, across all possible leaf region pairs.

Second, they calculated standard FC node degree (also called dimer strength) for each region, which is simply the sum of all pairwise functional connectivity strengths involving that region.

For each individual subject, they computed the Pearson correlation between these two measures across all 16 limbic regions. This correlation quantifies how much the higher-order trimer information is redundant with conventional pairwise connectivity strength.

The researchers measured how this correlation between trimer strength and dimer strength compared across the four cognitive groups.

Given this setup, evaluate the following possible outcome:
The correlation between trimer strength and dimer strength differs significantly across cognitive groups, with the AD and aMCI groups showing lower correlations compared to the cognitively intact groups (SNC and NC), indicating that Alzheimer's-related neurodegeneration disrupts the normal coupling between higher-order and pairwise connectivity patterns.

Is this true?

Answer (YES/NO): NO